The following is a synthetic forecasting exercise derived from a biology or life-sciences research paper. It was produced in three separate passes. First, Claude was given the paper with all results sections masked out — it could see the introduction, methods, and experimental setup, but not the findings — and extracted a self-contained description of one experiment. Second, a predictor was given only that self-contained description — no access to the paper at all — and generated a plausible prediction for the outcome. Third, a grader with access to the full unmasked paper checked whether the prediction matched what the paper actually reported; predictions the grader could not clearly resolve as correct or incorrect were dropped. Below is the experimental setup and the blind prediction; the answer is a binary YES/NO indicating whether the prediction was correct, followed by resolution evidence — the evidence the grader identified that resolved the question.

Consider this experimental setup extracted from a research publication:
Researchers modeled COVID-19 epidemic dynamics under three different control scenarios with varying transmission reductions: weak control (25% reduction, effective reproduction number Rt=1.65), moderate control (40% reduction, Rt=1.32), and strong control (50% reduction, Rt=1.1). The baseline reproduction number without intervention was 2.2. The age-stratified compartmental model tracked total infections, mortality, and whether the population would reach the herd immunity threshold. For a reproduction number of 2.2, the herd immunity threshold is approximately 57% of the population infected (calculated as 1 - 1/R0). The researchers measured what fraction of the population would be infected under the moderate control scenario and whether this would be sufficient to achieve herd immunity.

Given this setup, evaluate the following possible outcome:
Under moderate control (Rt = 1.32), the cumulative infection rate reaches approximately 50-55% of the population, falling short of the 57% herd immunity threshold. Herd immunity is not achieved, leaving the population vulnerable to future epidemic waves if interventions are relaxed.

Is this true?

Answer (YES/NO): NO